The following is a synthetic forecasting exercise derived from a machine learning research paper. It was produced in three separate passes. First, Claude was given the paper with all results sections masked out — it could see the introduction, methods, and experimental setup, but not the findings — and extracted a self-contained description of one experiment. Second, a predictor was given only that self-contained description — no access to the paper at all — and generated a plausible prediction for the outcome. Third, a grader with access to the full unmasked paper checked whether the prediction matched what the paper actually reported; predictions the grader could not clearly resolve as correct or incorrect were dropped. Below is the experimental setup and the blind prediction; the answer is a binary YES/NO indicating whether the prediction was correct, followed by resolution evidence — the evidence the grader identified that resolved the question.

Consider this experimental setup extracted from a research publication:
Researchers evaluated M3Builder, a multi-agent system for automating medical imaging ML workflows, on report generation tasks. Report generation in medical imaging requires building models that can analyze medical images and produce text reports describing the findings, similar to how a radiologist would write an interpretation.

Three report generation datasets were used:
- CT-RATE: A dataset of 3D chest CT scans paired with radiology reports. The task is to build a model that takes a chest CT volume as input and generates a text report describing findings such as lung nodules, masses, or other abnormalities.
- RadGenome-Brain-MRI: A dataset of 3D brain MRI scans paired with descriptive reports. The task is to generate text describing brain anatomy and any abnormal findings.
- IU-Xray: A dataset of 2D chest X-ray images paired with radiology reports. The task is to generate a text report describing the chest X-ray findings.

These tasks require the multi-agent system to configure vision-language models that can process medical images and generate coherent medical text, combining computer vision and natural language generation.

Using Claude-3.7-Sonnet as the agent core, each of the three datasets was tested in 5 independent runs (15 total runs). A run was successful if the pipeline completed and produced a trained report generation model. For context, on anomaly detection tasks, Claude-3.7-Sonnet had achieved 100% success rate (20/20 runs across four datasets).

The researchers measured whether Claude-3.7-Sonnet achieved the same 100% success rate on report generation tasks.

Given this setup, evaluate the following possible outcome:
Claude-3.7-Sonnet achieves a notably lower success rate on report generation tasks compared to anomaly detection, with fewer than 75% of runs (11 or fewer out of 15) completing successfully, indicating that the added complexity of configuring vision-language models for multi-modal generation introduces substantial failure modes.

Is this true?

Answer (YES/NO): NO